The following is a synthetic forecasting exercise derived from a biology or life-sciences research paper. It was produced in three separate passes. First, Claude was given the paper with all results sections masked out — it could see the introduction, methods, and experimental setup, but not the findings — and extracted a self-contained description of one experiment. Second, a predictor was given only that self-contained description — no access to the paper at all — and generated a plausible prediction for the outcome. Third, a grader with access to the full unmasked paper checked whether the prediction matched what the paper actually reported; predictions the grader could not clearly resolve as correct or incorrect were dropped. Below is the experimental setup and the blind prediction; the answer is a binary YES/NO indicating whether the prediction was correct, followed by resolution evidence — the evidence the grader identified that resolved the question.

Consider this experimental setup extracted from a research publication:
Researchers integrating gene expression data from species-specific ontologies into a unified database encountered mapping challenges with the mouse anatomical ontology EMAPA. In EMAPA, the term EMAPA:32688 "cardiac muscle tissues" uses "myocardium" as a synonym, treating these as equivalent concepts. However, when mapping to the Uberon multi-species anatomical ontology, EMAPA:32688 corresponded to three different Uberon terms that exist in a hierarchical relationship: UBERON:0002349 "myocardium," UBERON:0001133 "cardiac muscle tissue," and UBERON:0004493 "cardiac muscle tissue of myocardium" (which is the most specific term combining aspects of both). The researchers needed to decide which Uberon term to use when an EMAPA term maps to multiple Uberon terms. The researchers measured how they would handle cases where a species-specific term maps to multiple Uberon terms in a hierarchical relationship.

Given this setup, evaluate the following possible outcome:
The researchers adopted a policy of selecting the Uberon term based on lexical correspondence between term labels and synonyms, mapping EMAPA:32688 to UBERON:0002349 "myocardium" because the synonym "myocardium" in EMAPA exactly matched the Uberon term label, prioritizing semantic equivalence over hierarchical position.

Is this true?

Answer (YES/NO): NO